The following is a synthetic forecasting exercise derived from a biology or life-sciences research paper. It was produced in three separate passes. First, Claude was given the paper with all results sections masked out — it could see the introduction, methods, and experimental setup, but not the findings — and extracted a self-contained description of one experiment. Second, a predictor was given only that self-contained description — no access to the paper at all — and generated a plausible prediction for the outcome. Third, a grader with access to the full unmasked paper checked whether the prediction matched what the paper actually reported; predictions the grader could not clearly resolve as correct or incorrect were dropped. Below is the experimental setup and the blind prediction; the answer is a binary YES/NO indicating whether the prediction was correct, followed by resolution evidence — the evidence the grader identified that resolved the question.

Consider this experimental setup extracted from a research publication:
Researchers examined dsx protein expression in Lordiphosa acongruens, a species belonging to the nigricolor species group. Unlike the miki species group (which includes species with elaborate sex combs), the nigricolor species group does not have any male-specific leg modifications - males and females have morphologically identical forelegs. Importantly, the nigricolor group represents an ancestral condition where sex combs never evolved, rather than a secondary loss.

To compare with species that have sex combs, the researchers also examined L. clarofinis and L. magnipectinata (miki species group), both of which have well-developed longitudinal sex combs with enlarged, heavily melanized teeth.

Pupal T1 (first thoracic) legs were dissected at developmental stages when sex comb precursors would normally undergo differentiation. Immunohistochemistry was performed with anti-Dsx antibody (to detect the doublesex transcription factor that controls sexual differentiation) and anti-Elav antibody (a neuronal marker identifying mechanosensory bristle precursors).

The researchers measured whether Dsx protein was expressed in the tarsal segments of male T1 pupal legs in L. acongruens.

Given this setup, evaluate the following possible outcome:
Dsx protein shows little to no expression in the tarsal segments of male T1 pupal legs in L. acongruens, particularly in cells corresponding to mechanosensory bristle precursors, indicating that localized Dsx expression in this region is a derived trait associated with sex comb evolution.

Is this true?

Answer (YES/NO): YES